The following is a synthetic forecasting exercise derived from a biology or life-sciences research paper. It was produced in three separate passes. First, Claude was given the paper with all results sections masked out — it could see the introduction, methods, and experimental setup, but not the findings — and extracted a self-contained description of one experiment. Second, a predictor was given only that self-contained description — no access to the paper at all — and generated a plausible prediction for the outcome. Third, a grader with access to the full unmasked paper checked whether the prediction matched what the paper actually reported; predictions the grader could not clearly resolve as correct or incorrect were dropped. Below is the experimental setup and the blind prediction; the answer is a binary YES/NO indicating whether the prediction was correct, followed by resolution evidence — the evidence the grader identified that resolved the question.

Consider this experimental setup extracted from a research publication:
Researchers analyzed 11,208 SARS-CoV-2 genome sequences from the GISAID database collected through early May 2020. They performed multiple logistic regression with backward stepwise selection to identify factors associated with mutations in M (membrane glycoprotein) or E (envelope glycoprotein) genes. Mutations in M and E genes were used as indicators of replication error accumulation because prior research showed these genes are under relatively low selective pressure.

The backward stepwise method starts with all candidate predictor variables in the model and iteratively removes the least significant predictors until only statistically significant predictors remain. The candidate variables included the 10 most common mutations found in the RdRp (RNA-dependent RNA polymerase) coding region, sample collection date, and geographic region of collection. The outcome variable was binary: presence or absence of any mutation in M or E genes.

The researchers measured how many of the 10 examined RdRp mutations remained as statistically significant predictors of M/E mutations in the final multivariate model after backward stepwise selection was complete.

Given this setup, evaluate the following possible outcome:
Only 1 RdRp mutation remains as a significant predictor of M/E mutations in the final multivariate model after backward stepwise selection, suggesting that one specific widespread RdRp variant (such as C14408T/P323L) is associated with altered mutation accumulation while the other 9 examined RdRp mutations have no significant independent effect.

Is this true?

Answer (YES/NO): NO